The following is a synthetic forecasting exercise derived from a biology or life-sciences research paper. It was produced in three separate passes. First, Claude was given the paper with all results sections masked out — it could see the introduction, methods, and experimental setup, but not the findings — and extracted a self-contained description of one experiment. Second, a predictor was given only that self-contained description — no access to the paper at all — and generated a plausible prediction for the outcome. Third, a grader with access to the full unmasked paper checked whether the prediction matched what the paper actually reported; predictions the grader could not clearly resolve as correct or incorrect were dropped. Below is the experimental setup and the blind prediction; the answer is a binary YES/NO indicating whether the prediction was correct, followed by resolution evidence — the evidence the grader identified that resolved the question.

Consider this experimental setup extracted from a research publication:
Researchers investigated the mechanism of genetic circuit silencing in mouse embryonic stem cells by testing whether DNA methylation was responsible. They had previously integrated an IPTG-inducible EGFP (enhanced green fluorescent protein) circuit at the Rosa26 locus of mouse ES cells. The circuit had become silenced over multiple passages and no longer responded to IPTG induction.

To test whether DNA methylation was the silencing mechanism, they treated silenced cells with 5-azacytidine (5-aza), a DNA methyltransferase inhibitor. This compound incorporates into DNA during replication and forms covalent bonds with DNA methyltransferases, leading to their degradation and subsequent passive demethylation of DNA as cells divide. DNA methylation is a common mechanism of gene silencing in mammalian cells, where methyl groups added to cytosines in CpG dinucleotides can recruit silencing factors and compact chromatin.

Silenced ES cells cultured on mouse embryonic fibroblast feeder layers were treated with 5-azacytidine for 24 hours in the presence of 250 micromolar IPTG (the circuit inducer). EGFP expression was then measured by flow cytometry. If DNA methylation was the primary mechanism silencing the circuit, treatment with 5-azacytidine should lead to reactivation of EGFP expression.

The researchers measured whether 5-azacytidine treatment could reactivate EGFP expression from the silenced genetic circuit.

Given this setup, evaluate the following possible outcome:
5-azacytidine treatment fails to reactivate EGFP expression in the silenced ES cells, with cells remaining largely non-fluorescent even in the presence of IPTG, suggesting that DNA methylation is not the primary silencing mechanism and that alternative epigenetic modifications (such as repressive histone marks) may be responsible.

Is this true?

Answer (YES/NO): YES